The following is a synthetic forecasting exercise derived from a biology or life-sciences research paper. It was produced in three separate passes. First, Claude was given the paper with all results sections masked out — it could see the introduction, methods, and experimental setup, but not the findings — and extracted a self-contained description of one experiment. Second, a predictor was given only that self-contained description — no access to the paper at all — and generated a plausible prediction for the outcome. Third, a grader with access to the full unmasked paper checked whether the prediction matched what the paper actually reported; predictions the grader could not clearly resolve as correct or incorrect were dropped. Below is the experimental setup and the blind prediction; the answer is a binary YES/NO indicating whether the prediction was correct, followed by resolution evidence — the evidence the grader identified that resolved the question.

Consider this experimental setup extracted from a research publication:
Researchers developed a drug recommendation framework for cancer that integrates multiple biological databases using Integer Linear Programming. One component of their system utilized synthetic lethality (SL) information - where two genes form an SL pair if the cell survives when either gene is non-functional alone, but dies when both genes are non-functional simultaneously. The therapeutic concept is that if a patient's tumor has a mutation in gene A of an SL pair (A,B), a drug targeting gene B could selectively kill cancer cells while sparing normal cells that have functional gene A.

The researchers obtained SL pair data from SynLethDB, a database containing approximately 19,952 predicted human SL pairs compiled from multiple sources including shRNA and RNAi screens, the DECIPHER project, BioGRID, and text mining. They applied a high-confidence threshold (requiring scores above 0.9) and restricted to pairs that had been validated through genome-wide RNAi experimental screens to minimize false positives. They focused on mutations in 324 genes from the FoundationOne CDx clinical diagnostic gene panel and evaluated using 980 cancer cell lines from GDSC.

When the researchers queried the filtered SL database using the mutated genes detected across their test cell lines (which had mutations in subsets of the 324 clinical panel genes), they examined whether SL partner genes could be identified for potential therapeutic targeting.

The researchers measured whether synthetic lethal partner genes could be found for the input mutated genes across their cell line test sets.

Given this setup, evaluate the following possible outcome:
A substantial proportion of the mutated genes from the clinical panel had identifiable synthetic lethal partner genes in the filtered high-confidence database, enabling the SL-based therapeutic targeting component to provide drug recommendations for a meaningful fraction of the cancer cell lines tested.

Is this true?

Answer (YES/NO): NO